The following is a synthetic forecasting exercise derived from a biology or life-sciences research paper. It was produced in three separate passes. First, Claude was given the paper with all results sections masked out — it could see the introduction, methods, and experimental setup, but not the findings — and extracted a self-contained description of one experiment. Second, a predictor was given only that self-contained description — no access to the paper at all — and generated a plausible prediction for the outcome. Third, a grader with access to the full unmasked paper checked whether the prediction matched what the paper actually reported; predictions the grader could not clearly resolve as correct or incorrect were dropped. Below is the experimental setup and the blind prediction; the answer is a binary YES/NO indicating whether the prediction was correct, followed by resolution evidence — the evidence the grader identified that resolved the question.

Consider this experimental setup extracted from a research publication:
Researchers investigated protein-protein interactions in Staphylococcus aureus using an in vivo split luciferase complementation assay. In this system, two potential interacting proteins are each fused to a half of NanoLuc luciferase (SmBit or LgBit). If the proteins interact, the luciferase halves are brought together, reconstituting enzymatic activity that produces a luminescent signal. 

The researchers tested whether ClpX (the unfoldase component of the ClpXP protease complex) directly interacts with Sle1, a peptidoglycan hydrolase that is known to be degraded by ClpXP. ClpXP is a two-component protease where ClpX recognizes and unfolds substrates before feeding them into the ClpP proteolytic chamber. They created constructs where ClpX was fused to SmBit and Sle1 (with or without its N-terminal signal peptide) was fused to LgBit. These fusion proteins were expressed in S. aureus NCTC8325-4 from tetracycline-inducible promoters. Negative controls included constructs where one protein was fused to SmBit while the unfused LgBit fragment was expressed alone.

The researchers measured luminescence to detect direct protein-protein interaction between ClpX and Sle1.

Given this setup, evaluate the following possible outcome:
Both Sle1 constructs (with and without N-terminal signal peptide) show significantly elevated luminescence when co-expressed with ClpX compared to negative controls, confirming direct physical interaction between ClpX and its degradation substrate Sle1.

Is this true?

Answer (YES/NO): NO